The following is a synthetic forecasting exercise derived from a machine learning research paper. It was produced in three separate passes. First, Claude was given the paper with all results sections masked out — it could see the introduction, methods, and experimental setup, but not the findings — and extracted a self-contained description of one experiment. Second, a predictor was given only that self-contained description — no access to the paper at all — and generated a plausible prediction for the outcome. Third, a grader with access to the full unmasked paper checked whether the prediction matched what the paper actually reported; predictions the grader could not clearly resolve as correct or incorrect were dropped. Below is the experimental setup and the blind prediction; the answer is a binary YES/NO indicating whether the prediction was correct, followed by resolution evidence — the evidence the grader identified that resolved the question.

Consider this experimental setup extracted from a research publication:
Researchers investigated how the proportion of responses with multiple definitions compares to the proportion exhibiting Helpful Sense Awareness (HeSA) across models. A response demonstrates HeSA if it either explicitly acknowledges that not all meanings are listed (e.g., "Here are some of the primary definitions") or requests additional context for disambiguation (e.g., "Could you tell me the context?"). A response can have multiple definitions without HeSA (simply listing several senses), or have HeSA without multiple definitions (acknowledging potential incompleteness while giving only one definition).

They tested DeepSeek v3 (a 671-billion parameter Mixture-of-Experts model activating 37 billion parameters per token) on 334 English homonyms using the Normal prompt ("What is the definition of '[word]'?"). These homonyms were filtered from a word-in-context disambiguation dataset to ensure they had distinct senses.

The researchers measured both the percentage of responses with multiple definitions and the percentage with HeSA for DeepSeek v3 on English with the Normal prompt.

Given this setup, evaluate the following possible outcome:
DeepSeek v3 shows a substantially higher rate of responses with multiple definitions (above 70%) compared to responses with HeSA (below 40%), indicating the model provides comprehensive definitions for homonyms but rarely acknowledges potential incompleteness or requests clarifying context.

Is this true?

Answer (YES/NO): YES